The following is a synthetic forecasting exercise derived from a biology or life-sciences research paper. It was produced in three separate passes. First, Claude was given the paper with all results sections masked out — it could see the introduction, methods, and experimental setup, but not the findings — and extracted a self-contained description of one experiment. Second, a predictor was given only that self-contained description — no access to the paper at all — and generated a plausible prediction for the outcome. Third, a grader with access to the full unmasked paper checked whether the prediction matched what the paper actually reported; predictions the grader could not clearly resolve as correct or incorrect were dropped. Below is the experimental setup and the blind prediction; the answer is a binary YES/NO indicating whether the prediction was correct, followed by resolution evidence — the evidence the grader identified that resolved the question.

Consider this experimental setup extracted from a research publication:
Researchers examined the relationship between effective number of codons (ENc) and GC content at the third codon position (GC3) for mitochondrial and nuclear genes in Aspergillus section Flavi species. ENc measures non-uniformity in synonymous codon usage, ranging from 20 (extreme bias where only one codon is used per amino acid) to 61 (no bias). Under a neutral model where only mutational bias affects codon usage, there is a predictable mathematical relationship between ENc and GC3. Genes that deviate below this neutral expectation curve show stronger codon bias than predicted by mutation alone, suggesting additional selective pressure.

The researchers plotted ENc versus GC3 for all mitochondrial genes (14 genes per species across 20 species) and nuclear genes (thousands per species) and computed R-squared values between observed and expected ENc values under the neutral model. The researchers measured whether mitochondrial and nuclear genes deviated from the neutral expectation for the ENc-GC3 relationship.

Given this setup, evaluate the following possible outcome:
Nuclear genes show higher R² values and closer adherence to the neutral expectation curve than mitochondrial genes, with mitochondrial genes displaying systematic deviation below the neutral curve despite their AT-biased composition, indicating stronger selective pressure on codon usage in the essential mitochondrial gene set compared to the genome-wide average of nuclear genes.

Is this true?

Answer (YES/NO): NO